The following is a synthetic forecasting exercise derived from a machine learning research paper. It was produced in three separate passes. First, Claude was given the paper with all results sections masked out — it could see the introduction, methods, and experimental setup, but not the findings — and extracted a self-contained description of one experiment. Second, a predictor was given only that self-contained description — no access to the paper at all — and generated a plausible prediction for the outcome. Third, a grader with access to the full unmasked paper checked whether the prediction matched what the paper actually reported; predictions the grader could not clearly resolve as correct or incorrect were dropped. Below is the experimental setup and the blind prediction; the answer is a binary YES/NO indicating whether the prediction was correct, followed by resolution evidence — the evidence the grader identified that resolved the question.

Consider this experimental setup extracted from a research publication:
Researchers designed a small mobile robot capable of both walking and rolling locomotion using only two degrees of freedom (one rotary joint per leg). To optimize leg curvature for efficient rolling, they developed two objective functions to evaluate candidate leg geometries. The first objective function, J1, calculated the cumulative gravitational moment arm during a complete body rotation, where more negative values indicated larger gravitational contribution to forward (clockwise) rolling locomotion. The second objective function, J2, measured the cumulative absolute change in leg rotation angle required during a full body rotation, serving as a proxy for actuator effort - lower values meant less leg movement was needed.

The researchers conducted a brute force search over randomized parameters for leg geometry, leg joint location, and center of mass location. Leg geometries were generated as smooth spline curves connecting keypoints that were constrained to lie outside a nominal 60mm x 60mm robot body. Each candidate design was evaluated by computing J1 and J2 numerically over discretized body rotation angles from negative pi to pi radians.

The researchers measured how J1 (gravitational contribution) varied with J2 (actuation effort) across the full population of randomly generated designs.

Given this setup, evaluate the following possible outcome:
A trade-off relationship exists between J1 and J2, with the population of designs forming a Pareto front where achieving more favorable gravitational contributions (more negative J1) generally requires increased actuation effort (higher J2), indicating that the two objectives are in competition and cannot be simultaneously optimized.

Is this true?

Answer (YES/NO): YES